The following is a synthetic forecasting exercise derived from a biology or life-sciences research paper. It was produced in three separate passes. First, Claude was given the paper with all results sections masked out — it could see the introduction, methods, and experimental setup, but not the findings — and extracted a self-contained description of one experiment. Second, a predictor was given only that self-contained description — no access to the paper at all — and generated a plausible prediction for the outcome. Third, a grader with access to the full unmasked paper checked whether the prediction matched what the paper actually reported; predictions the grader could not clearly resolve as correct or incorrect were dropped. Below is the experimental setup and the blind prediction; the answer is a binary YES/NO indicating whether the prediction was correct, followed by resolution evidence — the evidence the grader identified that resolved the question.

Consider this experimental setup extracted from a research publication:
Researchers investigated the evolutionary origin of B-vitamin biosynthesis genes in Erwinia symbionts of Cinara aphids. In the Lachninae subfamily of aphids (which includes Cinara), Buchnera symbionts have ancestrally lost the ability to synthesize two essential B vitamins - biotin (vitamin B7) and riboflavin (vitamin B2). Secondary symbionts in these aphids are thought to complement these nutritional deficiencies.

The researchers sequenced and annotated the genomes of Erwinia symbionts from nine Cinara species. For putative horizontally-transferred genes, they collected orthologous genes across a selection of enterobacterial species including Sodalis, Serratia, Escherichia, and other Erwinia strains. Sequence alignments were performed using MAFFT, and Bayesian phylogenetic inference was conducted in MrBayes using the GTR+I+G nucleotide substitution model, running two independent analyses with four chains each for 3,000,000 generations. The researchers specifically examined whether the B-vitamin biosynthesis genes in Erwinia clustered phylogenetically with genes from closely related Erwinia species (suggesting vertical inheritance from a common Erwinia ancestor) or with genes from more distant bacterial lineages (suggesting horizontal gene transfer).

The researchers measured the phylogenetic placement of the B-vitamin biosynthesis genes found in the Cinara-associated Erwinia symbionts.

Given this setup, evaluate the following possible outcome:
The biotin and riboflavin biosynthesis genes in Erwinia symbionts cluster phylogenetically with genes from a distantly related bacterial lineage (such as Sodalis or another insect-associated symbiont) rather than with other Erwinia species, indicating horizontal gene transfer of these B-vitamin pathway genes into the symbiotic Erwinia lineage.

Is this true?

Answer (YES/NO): NO